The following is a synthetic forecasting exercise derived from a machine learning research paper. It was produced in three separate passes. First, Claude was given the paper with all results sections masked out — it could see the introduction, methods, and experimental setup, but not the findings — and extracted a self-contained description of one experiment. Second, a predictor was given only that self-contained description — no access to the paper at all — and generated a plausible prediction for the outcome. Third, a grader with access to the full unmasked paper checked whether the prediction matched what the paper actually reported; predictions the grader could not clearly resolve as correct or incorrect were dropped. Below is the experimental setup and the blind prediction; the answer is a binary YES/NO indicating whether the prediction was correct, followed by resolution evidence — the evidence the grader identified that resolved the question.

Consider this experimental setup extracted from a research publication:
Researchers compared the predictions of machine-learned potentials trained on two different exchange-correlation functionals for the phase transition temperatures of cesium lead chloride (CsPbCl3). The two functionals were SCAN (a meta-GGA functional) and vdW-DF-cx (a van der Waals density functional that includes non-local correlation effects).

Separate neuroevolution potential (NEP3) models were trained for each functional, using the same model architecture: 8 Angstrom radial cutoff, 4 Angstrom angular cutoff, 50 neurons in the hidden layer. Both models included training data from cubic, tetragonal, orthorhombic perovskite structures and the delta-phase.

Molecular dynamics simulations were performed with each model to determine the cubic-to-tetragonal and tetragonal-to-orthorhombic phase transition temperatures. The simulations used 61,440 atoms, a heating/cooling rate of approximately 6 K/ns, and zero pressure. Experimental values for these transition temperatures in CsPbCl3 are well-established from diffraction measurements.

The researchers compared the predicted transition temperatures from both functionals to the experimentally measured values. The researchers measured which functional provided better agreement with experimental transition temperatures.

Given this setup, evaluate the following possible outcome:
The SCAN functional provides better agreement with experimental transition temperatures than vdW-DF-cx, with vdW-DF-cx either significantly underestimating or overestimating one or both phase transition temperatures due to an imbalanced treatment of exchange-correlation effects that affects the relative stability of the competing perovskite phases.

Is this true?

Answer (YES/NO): NO